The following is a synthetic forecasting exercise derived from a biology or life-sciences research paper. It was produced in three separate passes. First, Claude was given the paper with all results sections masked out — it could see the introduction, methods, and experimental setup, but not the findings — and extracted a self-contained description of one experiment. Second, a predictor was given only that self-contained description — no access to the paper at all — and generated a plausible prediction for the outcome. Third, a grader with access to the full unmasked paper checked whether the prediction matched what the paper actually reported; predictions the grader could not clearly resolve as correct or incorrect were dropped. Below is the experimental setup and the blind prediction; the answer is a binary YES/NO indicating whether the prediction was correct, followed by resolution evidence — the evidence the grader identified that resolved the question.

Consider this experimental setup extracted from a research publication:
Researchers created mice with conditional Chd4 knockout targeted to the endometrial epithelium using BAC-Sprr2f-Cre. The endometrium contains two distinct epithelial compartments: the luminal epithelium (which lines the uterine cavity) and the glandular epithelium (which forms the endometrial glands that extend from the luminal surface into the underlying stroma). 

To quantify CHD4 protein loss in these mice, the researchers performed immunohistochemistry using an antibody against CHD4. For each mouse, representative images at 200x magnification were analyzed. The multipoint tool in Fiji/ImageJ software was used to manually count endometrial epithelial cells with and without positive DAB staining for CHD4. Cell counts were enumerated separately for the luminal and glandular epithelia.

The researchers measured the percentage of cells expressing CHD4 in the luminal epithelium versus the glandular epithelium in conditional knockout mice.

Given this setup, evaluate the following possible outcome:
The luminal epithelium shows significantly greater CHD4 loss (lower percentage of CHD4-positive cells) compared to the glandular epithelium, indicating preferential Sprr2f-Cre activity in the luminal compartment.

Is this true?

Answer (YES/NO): YES